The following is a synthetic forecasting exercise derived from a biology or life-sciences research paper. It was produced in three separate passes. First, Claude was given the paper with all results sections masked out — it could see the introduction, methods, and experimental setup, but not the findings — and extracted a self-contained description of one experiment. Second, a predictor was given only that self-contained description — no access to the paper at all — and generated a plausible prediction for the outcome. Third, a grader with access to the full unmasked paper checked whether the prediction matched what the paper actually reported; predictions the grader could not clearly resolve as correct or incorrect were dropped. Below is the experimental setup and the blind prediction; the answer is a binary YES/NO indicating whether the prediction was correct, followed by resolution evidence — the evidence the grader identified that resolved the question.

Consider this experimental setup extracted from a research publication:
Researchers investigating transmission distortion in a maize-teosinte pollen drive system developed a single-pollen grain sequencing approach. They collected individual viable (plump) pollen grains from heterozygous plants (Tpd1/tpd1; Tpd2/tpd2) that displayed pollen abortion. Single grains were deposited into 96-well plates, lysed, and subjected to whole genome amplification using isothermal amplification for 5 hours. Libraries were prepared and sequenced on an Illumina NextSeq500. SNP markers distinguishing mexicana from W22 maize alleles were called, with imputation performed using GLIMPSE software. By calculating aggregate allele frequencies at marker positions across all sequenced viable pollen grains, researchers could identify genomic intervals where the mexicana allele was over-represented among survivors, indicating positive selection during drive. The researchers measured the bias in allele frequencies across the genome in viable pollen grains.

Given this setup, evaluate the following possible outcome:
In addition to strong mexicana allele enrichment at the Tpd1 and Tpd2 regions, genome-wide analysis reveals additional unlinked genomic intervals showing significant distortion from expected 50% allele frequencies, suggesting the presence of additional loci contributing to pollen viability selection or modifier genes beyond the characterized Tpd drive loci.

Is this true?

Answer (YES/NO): YES